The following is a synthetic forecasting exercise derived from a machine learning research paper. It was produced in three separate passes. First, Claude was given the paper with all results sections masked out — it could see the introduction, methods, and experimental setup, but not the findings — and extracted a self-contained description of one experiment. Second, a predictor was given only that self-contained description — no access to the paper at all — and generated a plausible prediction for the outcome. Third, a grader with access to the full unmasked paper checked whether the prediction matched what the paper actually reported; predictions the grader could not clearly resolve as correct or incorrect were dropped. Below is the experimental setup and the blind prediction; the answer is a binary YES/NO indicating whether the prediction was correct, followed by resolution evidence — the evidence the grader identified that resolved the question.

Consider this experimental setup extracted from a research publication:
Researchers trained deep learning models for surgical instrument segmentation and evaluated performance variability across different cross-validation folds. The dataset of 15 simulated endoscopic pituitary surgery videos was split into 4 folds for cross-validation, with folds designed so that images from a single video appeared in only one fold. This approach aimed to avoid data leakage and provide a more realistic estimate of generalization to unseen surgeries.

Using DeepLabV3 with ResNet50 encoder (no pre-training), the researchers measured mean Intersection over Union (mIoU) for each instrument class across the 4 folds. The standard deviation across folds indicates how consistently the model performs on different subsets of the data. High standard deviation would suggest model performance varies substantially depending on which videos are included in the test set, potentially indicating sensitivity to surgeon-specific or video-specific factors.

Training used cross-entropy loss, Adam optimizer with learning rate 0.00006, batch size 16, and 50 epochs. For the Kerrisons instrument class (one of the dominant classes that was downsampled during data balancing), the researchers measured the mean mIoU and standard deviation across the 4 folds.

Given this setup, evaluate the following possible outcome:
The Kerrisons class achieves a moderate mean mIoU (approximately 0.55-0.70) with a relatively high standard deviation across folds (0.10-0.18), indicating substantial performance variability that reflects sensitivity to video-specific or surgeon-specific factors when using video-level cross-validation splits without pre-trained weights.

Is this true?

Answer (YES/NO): NO